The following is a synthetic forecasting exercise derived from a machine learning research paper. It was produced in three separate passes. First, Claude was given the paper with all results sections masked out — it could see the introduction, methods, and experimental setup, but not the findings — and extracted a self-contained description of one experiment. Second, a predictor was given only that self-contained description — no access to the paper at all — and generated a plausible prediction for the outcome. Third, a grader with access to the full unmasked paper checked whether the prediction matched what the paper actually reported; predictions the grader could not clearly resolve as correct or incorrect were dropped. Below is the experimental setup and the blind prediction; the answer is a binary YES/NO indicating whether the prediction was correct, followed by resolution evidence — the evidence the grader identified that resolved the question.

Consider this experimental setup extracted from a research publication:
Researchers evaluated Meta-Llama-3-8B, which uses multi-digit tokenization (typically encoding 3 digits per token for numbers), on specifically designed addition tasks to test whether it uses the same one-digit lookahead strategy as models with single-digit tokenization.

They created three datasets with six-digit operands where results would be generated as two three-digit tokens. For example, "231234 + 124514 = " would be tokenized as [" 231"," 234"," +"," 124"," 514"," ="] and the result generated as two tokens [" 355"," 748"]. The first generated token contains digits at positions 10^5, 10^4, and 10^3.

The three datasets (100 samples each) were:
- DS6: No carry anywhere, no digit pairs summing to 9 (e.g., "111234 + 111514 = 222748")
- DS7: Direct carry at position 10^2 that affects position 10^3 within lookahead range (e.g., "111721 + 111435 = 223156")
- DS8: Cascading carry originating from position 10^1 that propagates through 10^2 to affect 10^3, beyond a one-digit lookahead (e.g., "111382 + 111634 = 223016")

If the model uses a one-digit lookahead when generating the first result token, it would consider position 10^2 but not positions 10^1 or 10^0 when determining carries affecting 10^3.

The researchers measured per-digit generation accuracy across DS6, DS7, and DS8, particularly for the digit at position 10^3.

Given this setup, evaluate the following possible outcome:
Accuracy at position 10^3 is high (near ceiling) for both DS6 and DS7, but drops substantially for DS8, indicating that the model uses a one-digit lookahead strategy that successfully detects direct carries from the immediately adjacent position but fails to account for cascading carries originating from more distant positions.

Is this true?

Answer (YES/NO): YES